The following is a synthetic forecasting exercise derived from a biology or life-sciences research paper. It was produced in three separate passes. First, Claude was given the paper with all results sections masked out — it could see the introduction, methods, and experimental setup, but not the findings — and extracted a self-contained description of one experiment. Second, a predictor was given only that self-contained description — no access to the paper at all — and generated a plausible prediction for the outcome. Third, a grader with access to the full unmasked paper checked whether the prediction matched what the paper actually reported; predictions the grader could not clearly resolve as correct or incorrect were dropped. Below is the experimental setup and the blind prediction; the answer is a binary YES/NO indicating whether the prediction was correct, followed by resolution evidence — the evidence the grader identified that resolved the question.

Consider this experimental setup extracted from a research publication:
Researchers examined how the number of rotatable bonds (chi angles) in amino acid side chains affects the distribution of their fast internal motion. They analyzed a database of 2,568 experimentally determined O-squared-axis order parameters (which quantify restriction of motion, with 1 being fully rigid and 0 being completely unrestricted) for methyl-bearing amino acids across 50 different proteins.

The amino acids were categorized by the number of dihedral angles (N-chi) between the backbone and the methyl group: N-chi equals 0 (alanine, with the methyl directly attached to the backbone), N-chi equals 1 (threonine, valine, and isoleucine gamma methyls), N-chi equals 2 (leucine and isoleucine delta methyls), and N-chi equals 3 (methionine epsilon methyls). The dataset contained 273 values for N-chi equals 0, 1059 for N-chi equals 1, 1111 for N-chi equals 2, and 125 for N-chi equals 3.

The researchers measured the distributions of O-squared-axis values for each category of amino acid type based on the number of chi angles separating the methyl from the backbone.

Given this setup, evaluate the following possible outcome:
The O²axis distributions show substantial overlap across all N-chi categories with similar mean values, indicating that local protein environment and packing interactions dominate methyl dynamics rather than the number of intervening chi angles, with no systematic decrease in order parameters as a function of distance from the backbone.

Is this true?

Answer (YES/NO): NO